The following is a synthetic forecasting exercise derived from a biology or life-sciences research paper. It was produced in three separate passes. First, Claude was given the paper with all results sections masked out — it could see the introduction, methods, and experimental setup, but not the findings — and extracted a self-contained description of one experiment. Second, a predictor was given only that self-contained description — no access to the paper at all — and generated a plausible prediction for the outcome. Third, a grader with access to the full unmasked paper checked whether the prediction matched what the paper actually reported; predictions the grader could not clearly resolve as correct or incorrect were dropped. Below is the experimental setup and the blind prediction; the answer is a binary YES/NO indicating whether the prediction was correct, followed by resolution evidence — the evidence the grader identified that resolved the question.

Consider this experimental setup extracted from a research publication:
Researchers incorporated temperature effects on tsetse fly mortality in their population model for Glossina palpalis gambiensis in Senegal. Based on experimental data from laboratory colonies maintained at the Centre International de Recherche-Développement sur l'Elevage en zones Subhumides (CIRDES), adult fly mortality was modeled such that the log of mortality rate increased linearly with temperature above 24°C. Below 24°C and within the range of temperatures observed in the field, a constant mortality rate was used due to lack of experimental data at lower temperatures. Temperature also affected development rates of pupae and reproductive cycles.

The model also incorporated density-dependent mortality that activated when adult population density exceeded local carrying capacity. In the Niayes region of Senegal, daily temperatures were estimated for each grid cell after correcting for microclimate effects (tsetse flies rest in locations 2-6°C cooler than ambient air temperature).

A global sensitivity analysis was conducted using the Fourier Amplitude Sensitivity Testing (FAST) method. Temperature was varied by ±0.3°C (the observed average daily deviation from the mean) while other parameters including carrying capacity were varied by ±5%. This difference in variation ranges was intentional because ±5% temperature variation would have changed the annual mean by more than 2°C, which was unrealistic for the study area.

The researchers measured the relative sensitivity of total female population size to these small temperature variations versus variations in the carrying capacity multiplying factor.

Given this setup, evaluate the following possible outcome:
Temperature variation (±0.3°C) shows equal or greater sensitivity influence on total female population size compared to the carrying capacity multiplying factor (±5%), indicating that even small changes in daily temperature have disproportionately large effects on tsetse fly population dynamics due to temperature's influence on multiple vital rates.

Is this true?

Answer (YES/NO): YES